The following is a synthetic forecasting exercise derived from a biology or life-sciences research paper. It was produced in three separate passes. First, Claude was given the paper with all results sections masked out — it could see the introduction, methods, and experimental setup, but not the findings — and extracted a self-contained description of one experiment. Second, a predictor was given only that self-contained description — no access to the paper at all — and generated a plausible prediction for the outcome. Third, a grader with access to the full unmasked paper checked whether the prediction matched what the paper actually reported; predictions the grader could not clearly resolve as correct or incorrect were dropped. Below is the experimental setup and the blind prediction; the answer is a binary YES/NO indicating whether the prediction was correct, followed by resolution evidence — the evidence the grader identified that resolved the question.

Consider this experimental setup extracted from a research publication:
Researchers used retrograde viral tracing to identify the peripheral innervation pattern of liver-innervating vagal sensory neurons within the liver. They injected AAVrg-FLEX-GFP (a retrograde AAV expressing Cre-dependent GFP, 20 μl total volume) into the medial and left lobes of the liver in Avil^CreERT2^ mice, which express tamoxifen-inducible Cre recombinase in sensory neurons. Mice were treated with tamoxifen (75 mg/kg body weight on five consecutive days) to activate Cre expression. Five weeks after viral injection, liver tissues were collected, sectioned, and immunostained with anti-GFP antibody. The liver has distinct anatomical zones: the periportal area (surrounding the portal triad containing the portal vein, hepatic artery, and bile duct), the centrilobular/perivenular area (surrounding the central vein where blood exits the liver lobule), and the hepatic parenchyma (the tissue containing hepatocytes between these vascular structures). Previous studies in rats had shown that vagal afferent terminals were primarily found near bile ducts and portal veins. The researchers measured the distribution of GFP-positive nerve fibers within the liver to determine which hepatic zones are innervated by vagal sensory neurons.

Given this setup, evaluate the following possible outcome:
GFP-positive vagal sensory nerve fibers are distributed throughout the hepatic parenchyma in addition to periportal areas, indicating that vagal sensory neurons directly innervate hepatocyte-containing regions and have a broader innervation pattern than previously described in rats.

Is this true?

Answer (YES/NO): NO